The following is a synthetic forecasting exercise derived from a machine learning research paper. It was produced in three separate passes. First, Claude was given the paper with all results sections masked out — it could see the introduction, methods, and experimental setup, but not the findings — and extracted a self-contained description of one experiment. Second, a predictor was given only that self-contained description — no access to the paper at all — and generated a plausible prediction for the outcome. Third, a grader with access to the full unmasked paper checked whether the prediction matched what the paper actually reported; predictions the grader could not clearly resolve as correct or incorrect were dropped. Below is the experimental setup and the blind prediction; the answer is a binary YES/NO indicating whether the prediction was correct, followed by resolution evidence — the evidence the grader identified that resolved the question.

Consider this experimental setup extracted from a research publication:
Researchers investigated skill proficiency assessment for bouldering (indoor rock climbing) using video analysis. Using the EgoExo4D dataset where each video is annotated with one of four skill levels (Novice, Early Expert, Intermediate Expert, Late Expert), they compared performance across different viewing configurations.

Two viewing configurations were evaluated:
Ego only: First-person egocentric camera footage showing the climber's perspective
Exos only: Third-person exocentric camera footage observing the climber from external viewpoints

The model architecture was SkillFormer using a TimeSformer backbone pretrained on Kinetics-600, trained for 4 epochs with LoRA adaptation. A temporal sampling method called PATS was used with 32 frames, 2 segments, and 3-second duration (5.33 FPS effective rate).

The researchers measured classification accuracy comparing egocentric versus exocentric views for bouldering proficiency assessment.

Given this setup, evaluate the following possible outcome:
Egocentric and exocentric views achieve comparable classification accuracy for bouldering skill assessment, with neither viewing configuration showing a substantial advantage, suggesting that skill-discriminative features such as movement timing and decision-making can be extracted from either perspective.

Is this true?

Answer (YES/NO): NO